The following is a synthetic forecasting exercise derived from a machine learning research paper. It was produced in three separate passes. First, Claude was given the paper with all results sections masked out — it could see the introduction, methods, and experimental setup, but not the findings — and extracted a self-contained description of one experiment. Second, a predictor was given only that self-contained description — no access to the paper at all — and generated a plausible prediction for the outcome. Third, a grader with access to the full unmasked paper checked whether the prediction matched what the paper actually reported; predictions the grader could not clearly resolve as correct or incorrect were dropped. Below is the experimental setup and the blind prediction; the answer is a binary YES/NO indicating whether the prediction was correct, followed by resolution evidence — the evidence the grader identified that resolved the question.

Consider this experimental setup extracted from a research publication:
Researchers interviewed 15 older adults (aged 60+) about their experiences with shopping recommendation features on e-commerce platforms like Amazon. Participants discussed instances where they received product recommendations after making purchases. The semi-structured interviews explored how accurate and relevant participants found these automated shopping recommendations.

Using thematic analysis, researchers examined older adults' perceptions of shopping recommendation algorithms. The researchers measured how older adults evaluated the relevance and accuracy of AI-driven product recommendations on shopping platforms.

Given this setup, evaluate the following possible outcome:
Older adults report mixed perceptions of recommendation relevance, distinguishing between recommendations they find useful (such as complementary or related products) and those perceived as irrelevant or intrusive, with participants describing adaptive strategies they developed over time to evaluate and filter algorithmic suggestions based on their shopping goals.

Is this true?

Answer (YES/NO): NO